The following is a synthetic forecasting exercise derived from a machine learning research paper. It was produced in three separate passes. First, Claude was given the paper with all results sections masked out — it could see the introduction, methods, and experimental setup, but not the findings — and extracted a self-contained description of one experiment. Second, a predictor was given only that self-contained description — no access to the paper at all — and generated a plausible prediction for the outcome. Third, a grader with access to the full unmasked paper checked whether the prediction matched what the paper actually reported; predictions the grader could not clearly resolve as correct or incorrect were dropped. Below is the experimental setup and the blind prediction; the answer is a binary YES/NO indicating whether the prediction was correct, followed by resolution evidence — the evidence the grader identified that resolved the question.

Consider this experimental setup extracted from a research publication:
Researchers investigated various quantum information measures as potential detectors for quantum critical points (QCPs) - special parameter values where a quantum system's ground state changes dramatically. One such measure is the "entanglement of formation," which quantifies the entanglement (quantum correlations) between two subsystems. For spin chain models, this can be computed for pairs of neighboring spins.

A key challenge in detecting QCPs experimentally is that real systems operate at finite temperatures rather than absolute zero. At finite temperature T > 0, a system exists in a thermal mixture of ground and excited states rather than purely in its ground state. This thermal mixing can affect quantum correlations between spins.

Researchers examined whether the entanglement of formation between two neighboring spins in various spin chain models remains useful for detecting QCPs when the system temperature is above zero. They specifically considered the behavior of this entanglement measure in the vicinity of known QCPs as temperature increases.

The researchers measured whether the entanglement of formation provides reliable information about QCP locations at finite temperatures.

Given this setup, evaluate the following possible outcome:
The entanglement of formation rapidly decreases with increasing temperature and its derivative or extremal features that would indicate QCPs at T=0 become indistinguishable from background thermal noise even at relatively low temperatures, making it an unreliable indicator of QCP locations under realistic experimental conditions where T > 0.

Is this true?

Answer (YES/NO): YES